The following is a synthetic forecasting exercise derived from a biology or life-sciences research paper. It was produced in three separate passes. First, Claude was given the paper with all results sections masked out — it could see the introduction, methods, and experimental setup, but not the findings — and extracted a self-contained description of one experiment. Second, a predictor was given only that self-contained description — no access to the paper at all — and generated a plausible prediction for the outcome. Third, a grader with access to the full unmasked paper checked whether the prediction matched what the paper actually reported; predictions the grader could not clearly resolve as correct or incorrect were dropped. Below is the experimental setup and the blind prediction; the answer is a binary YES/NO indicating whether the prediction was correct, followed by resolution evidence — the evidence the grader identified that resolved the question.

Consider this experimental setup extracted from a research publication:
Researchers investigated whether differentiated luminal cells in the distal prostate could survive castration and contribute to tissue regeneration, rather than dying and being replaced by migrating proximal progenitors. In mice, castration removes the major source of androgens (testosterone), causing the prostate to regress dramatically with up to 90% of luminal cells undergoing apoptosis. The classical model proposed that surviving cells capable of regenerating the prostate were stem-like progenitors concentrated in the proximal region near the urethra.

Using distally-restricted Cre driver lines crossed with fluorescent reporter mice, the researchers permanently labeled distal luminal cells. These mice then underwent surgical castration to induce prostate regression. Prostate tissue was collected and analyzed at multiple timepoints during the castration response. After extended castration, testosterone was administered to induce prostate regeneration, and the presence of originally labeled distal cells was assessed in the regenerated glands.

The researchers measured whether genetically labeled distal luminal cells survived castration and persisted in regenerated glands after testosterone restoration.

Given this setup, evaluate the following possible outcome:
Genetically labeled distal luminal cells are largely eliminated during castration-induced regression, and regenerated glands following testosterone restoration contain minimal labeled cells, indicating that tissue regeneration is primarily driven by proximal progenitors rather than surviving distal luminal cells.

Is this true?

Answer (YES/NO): NO